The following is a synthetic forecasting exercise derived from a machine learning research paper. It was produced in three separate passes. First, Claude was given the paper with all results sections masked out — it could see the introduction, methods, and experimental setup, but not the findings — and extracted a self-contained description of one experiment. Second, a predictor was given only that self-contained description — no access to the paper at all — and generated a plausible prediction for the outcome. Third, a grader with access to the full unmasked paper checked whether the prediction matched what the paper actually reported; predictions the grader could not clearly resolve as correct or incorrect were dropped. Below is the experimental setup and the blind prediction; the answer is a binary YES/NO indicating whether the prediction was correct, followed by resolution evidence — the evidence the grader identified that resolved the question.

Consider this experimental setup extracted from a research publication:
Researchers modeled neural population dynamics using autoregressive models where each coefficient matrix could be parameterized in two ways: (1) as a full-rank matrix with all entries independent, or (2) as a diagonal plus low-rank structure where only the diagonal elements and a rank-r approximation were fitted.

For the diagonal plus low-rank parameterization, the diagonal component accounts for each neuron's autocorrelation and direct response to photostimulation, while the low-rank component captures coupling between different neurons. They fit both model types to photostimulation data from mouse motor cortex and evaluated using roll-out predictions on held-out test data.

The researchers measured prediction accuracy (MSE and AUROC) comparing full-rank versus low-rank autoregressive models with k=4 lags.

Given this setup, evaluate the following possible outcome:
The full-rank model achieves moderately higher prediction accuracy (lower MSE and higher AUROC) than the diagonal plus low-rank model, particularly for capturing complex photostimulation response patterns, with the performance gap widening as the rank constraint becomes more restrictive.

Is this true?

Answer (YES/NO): NO